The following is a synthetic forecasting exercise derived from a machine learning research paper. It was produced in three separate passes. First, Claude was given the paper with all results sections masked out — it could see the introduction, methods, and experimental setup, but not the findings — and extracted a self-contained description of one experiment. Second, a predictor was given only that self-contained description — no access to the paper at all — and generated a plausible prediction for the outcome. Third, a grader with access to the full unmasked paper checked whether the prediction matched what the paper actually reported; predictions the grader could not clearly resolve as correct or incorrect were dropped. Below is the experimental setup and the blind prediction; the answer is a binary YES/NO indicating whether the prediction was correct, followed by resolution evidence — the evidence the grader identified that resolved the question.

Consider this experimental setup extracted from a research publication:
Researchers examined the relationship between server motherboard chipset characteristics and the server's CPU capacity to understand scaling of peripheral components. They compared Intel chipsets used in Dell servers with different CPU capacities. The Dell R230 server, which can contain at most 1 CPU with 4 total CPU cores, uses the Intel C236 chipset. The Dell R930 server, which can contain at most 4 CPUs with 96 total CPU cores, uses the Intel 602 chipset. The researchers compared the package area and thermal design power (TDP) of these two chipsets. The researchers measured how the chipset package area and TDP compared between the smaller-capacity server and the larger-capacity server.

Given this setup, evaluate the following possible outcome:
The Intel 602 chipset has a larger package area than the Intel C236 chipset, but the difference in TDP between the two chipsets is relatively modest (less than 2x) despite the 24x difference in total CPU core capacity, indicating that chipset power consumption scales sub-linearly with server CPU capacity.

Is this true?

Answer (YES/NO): YES